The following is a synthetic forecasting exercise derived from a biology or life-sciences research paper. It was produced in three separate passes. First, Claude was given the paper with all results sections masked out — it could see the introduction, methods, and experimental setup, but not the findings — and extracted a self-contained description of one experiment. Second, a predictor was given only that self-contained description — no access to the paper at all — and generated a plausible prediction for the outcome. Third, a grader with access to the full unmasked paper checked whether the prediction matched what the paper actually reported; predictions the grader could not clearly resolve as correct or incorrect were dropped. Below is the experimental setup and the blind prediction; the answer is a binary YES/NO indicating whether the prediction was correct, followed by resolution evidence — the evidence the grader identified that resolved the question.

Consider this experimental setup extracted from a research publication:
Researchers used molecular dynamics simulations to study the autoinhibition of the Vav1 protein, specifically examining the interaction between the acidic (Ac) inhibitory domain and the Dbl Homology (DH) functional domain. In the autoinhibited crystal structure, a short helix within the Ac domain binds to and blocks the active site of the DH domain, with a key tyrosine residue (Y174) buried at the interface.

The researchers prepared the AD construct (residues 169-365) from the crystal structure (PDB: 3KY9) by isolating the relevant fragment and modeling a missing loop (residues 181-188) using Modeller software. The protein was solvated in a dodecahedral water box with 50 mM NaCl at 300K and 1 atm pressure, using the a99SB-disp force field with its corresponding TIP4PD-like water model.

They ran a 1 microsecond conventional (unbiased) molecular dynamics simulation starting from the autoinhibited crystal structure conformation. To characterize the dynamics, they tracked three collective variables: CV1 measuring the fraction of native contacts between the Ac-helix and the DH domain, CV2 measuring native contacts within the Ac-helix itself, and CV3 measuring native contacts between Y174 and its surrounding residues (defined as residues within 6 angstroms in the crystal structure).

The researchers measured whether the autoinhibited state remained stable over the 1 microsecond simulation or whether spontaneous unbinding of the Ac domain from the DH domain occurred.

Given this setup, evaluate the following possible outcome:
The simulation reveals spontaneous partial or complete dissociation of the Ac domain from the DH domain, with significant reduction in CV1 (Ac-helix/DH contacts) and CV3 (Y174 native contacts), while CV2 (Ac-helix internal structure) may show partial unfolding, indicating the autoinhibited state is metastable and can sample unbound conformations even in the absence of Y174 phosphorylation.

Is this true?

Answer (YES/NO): NO